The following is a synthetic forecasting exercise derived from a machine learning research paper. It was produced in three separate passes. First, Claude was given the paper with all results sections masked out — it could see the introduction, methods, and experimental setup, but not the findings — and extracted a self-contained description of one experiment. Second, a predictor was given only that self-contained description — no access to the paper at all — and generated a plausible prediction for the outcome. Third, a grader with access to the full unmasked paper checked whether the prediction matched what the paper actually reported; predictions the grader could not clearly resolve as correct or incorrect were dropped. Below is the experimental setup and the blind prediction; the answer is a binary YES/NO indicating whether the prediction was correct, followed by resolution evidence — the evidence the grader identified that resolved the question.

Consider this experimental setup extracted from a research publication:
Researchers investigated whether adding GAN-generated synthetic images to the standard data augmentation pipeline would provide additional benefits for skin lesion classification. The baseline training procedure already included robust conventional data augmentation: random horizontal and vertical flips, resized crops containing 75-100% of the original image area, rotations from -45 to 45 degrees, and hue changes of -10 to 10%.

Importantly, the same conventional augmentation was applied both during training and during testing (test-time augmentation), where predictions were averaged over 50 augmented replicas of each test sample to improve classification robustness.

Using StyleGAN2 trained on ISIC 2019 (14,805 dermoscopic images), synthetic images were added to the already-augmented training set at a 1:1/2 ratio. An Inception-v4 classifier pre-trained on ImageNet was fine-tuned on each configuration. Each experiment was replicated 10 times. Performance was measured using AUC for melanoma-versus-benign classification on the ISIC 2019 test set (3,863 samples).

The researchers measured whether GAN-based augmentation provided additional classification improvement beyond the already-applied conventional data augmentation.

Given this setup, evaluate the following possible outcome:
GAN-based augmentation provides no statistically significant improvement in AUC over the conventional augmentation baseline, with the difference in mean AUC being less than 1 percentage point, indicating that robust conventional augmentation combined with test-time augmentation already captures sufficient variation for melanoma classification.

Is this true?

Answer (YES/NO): YES